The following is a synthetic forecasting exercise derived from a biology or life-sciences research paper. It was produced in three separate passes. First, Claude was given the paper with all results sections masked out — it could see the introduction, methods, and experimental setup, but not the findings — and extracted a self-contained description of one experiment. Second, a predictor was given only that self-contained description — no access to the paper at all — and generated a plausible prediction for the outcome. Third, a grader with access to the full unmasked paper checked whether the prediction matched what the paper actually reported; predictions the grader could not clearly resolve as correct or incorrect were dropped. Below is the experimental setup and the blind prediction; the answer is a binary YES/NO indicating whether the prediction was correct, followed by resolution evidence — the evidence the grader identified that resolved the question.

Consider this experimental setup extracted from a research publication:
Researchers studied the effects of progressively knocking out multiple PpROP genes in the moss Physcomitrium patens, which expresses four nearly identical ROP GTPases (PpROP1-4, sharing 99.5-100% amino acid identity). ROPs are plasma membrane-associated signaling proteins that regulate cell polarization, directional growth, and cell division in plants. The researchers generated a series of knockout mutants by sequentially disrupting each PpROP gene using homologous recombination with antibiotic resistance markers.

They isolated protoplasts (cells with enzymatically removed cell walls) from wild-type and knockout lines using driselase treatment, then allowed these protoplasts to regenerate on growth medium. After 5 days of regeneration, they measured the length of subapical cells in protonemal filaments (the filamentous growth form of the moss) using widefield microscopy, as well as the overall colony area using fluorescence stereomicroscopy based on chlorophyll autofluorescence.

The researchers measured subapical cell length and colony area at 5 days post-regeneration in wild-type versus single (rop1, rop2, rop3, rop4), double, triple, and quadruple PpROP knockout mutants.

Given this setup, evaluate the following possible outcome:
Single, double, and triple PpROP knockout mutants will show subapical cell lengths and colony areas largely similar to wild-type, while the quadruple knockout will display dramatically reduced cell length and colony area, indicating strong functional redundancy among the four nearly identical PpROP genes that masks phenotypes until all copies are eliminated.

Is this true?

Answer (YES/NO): NO